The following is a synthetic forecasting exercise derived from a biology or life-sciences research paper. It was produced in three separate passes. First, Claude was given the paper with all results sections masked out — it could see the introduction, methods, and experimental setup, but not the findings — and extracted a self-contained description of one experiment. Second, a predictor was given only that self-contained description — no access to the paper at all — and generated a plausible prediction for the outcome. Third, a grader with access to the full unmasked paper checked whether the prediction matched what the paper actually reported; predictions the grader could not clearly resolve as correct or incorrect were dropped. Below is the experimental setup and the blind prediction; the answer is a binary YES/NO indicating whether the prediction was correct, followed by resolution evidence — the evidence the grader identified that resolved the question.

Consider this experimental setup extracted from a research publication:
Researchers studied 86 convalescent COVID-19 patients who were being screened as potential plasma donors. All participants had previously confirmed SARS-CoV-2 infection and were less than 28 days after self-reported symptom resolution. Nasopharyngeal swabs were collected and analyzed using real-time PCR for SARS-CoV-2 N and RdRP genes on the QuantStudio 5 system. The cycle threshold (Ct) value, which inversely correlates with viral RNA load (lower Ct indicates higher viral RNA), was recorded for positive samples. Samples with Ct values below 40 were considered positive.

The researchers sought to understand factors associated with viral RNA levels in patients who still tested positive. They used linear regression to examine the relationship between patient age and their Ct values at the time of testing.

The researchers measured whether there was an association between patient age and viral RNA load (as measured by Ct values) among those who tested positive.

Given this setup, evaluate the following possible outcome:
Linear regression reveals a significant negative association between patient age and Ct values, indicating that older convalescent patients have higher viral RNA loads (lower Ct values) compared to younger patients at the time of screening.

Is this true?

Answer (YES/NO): YES